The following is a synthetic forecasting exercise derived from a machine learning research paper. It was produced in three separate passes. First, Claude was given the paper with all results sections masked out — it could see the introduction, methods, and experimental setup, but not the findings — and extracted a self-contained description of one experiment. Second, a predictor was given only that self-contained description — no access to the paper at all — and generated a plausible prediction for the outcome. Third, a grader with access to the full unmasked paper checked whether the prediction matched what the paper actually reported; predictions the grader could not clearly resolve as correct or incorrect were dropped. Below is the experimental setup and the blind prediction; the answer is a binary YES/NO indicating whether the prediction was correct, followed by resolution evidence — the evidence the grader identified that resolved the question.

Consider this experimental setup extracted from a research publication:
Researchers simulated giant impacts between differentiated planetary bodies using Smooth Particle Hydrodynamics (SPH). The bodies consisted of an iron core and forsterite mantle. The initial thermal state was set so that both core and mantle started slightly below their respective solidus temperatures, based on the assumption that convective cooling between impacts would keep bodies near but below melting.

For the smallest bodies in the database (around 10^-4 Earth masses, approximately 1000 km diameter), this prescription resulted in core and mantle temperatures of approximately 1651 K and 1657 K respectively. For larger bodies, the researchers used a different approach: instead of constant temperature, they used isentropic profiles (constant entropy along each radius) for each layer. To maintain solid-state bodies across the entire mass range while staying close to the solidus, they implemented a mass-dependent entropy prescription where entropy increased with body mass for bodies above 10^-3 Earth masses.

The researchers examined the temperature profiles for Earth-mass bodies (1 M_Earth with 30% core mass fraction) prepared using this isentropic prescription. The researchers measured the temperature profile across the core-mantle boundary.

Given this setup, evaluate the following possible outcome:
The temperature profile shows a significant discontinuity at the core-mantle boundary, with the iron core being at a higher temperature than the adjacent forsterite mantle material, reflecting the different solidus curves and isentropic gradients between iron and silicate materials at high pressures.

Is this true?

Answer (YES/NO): YES